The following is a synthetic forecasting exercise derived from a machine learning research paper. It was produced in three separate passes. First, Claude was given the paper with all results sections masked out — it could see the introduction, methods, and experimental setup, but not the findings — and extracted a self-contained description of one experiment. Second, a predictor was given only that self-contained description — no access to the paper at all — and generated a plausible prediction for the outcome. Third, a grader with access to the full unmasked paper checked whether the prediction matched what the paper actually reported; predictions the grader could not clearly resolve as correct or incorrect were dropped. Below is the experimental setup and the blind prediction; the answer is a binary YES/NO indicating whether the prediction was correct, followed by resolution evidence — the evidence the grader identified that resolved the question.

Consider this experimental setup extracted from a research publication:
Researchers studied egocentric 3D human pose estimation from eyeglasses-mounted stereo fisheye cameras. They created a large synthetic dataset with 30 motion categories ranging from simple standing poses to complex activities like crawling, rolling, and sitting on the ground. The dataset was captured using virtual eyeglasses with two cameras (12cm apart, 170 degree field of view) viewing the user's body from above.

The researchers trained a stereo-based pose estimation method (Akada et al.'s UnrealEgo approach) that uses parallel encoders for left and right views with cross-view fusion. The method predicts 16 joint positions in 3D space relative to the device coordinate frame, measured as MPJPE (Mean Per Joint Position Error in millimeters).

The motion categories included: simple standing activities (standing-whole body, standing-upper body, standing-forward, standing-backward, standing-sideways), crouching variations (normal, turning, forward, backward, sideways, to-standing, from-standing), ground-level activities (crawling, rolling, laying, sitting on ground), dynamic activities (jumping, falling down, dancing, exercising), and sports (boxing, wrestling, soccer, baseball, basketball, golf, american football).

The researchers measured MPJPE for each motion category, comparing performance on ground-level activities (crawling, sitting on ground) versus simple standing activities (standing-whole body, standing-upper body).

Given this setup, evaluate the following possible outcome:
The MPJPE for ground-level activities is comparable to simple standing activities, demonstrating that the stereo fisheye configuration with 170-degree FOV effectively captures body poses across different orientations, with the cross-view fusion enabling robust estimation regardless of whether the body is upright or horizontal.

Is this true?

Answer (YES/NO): NO